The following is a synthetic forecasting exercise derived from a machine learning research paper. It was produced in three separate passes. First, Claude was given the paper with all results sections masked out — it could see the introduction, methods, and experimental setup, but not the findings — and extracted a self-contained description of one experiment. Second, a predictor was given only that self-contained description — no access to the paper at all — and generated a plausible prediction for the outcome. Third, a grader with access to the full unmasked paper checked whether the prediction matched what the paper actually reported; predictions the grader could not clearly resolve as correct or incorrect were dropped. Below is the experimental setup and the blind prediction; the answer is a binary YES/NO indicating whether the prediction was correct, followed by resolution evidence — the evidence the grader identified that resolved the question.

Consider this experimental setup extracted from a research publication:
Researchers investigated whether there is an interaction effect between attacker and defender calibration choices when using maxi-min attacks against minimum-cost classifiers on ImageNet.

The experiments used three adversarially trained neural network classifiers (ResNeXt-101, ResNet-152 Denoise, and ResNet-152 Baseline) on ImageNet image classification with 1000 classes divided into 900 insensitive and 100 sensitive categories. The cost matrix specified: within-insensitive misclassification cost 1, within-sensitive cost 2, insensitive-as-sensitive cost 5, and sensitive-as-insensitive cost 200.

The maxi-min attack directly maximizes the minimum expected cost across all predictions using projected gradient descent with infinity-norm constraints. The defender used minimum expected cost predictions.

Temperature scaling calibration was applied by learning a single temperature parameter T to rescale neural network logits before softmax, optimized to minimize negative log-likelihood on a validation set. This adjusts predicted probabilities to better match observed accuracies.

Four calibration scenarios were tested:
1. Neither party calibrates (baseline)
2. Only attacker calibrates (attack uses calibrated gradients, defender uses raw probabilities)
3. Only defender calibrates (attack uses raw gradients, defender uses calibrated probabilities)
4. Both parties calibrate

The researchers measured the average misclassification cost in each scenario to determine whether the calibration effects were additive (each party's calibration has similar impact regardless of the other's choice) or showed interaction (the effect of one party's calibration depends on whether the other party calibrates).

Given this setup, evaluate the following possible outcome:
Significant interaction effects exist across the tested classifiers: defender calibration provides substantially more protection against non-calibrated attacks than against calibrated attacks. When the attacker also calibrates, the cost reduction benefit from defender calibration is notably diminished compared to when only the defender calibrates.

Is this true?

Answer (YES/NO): NO